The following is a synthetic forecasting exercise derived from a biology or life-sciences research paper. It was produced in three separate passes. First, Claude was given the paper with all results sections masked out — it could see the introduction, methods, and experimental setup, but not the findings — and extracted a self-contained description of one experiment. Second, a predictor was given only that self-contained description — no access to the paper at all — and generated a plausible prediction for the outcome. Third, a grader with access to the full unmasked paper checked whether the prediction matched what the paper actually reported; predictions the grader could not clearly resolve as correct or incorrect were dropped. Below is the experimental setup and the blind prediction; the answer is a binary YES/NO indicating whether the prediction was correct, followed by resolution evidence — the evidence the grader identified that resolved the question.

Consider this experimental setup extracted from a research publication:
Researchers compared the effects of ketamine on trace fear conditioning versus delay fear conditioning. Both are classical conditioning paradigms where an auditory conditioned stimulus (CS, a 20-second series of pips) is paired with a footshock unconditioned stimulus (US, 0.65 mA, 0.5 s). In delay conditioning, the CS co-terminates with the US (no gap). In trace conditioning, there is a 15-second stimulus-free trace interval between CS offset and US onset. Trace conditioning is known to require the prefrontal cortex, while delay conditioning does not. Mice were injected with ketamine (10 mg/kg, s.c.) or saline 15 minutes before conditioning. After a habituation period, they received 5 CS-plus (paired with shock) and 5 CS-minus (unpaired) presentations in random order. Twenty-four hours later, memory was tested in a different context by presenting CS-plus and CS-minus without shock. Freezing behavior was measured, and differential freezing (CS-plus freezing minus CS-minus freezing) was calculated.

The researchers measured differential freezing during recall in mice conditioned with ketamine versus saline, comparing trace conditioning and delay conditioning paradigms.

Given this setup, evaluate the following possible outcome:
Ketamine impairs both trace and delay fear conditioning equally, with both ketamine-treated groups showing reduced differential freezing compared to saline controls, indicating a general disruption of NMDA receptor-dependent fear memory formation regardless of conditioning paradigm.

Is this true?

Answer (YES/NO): NO